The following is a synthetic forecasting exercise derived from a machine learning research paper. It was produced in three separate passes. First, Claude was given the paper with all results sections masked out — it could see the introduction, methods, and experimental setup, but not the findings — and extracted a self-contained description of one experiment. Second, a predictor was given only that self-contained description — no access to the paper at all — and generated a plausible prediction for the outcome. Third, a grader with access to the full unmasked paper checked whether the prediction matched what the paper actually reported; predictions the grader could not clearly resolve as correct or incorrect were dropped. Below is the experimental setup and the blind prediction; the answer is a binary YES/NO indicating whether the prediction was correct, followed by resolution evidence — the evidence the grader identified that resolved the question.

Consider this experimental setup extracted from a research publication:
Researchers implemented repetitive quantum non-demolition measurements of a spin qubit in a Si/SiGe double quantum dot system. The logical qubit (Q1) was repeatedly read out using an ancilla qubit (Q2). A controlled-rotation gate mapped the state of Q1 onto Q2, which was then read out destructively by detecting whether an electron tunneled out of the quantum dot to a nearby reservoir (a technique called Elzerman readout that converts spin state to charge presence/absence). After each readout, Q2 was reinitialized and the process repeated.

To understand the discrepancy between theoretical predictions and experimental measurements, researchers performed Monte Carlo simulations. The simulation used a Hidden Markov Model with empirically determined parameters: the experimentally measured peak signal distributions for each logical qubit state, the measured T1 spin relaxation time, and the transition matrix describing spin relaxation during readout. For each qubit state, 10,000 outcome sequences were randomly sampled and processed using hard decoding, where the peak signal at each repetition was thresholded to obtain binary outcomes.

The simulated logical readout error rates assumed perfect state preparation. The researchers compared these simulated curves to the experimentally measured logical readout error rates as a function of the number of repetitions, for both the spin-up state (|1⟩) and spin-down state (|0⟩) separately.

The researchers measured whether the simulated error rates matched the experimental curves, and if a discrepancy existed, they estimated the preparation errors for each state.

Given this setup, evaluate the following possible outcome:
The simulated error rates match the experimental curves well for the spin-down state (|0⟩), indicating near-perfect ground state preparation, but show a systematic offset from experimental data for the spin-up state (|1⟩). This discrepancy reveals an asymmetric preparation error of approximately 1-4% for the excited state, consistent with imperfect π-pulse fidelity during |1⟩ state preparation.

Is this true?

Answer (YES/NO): NO